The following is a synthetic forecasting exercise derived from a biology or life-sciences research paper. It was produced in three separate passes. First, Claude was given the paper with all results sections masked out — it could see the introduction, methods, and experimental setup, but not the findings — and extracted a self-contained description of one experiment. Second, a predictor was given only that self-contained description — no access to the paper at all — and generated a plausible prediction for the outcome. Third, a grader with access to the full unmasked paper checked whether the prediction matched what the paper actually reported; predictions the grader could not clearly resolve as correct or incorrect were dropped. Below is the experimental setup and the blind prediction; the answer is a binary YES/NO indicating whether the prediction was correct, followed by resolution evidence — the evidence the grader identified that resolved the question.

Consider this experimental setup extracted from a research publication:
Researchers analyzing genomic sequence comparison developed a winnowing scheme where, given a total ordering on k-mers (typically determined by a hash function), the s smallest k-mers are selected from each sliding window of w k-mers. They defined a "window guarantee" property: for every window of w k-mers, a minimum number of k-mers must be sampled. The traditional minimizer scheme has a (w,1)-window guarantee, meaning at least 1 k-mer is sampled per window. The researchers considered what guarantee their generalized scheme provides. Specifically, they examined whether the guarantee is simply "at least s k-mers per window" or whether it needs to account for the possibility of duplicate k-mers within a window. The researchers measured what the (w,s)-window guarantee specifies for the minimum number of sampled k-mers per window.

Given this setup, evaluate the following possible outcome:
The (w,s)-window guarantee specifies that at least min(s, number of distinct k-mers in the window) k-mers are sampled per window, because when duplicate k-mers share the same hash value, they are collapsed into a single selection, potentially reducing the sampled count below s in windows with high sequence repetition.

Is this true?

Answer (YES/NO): NO